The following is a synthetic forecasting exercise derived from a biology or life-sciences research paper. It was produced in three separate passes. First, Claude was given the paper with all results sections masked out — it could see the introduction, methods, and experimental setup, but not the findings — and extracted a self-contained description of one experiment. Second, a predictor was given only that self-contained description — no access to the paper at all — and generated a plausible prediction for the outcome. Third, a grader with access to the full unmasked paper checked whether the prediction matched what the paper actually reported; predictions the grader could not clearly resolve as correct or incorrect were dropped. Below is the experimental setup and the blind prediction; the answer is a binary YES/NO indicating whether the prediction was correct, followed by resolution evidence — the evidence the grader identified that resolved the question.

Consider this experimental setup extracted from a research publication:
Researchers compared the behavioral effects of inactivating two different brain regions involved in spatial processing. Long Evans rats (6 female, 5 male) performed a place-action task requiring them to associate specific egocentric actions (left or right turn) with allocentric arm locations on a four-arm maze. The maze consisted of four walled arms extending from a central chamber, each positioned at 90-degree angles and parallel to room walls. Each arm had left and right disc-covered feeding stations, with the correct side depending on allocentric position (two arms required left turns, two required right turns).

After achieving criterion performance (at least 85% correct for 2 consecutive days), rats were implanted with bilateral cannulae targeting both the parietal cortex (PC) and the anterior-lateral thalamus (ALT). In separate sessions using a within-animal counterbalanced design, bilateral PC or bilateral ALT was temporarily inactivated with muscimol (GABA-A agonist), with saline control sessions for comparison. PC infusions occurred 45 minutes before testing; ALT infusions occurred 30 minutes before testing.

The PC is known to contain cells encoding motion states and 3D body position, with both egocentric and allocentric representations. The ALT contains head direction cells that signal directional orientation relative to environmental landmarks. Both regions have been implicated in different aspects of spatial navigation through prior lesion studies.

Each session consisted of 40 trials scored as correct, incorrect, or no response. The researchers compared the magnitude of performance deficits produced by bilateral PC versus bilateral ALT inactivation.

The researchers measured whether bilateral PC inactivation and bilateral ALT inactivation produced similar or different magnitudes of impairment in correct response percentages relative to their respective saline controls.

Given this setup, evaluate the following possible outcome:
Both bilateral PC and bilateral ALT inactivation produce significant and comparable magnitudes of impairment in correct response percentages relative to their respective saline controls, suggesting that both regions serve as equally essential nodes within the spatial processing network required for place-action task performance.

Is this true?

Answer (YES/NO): YES